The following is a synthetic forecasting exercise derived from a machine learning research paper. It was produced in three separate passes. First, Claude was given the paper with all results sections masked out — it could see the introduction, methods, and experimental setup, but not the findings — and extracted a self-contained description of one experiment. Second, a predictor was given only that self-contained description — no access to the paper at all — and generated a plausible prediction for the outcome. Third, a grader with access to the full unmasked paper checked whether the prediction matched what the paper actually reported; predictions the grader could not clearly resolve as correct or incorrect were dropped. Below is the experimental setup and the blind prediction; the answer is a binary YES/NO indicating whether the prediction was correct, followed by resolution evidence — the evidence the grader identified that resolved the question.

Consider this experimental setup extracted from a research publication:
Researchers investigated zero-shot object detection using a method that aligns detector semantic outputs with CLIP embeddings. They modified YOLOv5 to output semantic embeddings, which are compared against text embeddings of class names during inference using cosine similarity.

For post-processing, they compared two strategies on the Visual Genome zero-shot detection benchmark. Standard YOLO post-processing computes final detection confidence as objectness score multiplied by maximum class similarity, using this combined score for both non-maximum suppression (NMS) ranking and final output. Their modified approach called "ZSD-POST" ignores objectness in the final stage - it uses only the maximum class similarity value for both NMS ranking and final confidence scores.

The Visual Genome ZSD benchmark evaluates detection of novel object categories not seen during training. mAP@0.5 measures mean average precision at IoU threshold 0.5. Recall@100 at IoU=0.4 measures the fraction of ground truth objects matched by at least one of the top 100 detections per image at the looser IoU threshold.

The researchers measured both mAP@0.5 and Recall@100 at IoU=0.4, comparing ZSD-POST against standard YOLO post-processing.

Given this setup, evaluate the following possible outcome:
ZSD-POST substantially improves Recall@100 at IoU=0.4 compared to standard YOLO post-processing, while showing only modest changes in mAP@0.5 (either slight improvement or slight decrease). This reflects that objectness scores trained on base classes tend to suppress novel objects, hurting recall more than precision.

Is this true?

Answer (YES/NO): NO